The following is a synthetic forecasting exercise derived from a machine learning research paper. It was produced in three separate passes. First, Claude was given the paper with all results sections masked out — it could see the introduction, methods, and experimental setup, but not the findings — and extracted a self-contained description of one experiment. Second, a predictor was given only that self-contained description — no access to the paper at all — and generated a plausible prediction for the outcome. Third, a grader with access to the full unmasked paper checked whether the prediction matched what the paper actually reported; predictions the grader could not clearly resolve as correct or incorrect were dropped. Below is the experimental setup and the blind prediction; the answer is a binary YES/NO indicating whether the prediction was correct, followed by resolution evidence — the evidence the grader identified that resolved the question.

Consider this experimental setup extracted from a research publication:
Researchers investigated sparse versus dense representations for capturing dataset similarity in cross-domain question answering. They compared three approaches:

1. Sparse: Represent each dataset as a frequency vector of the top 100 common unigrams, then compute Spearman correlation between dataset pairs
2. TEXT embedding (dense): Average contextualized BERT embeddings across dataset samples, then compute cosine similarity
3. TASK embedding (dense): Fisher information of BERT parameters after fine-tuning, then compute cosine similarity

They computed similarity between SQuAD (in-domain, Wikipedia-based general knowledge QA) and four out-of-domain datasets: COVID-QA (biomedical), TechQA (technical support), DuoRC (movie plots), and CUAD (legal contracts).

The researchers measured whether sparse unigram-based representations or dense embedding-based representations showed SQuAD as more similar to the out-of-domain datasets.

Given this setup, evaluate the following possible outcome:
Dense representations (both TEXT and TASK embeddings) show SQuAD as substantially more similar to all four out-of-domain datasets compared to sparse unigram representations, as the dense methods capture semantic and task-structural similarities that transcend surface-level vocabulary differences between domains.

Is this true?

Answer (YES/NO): YES